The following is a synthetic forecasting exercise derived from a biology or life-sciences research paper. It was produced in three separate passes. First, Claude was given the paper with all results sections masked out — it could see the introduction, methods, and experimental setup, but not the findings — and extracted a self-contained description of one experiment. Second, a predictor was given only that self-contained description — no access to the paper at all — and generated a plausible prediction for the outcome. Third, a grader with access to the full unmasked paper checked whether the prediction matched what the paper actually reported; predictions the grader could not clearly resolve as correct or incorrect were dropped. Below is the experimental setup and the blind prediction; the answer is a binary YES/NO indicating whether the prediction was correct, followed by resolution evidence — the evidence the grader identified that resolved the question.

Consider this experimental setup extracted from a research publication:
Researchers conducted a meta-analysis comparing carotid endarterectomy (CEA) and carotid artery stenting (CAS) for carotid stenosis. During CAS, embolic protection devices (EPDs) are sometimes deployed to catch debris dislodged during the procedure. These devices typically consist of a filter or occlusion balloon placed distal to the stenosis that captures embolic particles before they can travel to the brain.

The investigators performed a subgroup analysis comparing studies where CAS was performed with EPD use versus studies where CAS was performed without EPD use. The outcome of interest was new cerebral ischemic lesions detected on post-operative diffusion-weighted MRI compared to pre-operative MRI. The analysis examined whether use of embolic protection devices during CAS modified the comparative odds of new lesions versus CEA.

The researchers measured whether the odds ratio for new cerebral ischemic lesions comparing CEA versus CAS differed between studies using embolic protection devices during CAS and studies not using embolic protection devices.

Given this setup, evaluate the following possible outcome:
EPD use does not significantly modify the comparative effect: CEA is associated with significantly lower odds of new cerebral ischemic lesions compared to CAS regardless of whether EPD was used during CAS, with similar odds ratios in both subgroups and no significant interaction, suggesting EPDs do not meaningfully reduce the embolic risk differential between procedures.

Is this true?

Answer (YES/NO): YES